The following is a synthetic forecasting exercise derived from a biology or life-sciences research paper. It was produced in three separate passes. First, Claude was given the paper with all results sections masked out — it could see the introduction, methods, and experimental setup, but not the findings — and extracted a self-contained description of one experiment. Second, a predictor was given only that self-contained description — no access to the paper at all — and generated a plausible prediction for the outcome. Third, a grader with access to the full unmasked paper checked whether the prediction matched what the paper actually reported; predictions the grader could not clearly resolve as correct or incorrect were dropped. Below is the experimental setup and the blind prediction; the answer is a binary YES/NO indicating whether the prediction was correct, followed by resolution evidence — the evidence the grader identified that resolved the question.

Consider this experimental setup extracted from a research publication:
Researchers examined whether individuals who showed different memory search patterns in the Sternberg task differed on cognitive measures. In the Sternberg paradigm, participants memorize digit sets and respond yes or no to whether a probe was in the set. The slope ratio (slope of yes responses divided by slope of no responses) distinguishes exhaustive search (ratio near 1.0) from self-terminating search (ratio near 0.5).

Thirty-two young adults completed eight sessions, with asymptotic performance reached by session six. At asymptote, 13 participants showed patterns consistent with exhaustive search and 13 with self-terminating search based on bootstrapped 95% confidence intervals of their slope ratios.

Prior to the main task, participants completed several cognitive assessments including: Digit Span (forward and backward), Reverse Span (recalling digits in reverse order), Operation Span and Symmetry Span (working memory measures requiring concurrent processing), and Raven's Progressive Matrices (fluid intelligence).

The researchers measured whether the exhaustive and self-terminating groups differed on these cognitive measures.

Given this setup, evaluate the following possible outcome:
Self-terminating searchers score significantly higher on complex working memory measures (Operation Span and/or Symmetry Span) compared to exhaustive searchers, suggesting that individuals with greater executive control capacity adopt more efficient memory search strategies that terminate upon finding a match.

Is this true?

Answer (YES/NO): NO